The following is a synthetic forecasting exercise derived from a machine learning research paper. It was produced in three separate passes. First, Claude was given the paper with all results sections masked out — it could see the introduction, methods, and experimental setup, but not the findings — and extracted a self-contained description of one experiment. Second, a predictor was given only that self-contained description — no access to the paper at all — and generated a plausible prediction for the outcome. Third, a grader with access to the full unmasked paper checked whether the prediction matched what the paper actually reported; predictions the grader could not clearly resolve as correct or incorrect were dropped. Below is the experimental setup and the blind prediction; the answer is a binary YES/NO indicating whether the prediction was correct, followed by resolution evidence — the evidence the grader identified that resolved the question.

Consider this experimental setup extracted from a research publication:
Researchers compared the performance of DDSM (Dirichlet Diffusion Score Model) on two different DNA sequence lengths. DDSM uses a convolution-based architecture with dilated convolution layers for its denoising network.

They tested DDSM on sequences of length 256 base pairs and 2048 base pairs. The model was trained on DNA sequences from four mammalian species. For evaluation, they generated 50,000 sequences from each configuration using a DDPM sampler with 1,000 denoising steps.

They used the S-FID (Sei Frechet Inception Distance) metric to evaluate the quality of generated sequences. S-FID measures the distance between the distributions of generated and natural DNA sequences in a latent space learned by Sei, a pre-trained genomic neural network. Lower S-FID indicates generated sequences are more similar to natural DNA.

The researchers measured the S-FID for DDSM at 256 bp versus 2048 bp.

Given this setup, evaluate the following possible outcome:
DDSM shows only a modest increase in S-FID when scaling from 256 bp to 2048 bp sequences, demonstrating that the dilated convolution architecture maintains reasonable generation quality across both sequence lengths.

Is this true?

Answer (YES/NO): NO